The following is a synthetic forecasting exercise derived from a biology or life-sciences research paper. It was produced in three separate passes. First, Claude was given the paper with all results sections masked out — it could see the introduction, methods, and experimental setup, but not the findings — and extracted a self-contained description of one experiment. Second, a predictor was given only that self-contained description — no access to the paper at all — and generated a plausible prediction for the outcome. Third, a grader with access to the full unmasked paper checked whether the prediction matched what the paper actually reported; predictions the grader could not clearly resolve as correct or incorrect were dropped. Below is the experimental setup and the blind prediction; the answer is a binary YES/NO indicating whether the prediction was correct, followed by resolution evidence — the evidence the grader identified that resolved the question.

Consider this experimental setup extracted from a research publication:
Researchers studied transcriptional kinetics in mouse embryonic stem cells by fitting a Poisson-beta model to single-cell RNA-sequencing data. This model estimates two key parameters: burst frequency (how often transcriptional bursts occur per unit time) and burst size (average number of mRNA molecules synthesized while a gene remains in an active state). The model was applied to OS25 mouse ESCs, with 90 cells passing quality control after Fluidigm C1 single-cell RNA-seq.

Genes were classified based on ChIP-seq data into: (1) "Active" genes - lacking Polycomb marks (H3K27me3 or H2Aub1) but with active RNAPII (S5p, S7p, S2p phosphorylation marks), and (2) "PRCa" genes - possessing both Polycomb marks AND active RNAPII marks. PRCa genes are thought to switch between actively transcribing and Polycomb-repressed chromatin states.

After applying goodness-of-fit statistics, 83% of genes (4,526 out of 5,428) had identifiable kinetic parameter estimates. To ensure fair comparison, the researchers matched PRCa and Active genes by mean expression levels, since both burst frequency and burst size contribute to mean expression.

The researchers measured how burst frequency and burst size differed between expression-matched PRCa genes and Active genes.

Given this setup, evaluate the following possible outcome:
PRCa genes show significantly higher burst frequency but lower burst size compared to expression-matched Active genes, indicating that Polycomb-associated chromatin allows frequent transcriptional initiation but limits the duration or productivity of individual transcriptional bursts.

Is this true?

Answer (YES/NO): NO